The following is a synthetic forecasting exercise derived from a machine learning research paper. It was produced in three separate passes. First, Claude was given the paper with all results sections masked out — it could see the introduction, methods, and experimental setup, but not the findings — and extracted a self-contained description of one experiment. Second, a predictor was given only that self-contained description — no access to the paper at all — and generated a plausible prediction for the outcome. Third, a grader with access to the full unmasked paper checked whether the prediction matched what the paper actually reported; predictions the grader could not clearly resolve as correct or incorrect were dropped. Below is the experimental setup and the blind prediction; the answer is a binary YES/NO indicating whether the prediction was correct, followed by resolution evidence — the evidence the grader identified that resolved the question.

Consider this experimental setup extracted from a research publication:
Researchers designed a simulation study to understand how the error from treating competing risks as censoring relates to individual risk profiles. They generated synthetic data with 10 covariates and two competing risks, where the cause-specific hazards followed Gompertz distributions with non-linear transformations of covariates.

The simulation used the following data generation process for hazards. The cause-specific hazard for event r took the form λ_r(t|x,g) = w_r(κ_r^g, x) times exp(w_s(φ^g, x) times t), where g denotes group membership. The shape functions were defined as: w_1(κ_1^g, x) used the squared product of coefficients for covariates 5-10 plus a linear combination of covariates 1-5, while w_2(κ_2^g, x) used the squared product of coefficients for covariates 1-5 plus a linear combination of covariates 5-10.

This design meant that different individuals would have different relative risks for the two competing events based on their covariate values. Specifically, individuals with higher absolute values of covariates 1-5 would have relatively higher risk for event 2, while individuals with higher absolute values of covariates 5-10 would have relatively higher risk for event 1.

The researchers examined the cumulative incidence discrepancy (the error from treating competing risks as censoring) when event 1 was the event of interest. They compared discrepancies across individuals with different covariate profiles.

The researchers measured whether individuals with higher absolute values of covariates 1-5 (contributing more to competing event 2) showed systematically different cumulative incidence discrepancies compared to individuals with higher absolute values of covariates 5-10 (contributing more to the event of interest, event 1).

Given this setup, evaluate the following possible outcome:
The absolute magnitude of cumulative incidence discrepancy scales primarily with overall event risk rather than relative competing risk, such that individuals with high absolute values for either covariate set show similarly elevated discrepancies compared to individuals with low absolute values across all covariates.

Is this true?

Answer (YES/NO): NO